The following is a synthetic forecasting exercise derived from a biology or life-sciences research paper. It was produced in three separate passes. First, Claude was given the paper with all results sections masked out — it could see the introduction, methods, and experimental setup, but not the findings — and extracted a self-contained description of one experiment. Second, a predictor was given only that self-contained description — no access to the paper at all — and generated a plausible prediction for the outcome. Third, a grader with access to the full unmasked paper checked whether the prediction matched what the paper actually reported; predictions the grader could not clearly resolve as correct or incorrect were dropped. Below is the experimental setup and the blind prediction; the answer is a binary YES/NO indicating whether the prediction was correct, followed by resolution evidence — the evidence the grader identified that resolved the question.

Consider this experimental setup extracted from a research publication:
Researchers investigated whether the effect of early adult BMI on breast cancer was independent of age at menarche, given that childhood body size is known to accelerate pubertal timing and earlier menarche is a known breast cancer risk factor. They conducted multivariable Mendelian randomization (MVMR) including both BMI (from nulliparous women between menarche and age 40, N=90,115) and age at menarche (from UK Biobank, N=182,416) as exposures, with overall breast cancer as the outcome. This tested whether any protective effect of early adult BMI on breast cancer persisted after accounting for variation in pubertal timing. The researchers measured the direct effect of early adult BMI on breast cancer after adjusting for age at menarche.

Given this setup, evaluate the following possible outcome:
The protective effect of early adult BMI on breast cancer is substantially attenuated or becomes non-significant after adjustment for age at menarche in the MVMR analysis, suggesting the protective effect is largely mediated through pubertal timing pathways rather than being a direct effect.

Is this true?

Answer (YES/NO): NO